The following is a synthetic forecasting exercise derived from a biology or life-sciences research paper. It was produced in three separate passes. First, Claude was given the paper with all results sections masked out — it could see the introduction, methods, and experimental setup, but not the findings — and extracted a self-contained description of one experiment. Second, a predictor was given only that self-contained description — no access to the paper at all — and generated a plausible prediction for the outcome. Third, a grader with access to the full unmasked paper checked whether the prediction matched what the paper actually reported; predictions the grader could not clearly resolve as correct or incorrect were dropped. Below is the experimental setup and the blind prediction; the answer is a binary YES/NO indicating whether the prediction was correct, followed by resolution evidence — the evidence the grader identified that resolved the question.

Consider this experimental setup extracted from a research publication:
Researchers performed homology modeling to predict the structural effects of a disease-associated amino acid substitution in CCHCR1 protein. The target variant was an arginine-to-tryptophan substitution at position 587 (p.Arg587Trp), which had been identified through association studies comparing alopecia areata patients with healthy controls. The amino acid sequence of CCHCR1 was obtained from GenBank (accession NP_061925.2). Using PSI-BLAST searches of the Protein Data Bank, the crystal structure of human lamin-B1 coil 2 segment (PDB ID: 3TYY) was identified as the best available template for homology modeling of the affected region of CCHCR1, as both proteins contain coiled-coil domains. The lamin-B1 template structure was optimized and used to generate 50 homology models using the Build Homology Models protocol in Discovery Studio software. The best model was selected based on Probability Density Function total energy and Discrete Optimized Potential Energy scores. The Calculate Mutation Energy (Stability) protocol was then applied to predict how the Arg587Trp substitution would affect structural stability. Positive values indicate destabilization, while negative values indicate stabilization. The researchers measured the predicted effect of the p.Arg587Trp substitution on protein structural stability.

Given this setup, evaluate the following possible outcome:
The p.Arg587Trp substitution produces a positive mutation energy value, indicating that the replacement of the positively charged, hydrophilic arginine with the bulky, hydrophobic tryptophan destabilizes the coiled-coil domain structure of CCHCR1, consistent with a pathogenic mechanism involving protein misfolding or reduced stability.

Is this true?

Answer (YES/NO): YES